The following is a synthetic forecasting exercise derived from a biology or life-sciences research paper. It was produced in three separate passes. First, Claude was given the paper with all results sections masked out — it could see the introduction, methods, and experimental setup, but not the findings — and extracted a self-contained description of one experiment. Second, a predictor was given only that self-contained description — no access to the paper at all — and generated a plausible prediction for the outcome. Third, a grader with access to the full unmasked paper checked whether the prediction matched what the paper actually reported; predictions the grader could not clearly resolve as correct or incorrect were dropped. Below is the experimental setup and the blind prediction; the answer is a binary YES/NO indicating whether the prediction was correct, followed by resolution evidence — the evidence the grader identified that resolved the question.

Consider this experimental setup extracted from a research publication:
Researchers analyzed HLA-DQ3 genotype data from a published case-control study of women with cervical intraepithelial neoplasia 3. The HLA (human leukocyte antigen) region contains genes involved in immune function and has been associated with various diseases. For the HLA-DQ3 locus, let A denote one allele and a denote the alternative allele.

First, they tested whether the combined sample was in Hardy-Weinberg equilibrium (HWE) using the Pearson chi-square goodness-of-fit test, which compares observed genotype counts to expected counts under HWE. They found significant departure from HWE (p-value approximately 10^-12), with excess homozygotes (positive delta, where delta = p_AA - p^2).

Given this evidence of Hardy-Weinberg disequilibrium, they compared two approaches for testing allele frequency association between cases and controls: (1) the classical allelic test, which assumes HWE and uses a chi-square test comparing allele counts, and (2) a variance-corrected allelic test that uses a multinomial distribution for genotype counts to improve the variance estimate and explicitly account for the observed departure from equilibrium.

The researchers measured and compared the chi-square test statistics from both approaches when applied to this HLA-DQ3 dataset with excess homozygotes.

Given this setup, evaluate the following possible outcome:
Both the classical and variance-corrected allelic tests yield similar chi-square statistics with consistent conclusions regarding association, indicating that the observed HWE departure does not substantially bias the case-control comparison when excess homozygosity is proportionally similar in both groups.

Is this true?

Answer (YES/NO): NO